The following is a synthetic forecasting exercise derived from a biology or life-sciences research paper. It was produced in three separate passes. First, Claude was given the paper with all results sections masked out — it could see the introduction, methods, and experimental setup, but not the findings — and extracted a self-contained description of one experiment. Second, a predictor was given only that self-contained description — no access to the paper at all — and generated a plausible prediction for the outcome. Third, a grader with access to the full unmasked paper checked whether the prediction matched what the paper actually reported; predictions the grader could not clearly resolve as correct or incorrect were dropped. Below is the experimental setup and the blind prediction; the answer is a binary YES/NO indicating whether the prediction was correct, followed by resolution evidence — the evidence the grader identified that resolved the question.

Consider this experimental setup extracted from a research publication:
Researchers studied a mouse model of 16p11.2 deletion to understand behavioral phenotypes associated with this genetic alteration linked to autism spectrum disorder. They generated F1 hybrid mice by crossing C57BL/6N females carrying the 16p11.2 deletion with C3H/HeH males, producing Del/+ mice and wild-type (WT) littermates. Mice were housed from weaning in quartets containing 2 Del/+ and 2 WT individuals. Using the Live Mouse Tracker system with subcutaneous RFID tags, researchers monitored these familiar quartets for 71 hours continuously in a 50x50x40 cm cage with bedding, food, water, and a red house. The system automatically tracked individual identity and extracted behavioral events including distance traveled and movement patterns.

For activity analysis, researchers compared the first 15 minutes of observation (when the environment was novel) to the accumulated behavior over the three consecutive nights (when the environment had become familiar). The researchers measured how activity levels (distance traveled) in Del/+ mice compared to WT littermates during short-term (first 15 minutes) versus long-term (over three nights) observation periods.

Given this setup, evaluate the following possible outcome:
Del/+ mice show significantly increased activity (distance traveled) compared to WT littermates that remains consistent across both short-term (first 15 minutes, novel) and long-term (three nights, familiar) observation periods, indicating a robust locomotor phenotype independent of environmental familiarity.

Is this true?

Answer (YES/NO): NO